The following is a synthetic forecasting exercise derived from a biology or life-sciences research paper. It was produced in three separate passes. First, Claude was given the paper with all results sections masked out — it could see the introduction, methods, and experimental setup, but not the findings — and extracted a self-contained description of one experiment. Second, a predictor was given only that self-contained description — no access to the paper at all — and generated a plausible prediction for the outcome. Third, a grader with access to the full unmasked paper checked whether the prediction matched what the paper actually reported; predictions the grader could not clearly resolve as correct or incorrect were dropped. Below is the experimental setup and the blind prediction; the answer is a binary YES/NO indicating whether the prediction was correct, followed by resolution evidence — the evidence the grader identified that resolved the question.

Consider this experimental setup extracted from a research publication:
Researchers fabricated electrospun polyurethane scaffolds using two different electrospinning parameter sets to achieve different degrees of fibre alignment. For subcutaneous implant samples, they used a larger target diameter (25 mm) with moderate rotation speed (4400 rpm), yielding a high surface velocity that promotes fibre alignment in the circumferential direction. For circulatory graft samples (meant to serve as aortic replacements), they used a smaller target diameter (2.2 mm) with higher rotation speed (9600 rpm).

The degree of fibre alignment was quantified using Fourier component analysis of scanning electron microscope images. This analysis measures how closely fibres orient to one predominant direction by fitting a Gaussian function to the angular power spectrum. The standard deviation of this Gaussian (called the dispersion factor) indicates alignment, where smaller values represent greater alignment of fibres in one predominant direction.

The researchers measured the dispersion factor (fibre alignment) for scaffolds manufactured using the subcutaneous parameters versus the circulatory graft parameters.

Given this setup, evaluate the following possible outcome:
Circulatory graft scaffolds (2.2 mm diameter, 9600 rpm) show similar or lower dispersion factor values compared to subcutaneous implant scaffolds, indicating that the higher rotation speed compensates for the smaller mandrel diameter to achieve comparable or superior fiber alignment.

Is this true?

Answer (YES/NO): NO